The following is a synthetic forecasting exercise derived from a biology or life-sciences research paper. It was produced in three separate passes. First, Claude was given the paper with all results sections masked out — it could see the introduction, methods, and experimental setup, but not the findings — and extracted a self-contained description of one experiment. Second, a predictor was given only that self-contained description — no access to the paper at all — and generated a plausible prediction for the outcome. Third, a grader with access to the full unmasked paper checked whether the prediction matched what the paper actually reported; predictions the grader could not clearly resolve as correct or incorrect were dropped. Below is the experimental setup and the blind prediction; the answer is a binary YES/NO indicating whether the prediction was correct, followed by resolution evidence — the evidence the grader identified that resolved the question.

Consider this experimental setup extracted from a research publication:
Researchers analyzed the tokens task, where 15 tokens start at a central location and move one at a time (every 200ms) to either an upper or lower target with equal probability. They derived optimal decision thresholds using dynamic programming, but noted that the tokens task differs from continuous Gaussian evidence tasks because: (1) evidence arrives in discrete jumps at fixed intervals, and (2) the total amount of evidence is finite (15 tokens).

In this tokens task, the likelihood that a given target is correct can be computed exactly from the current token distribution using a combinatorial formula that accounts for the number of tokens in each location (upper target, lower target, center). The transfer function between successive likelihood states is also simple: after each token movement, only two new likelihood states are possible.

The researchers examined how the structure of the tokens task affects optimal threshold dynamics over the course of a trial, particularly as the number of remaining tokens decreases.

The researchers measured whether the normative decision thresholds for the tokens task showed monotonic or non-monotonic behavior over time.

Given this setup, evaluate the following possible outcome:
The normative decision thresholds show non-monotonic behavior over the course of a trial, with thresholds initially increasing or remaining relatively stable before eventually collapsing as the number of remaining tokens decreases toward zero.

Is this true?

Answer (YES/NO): YES